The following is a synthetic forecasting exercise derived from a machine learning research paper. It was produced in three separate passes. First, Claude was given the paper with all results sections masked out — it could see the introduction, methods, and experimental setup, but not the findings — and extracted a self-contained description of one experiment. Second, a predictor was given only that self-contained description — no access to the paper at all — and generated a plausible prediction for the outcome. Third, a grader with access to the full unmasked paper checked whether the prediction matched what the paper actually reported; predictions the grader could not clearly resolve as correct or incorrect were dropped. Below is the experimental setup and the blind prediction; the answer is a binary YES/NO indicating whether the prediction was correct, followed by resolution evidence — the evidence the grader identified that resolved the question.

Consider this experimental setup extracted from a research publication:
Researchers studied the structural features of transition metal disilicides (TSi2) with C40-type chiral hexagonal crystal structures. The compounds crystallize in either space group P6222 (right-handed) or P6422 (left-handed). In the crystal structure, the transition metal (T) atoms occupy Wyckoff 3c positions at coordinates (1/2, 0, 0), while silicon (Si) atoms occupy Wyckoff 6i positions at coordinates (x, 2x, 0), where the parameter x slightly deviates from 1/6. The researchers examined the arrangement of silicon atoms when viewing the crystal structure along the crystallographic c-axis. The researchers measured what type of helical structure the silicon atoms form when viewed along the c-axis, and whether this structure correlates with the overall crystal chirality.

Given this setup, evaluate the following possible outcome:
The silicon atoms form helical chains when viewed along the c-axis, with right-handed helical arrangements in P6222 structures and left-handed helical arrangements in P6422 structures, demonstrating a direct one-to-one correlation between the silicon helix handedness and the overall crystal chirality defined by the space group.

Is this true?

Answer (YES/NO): YES